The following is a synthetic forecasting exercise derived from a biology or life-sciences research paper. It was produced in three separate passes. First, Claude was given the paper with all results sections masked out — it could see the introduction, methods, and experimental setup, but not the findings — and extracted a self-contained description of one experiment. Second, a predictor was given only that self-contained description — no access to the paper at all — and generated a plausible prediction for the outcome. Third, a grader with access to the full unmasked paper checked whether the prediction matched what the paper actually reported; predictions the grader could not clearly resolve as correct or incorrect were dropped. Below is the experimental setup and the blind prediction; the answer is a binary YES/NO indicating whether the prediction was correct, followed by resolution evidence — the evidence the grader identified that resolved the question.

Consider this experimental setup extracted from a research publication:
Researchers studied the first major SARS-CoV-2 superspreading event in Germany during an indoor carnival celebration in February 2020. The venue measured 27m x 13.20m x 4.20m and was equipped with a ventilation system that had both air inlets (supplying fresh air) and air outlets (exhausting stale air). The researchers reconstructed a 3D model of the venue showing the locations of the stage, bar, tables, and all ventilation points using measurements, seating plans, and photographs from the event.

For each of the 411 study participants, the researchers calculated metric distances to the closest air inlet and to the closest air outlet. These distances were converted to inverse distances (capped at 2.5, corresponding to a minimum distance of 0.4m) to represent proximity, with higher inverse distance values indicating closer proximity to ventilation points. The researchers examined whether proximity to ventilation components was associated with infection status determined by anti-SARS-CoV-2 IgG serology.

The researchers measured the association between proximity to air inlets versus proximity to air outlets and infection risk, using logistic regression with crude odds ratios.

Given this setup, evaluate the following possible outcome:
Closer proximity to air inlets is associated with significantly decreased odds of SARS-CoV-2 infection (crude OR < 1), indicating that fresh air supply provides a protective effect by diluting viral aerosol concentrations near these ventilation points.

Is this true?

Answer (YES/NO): NO